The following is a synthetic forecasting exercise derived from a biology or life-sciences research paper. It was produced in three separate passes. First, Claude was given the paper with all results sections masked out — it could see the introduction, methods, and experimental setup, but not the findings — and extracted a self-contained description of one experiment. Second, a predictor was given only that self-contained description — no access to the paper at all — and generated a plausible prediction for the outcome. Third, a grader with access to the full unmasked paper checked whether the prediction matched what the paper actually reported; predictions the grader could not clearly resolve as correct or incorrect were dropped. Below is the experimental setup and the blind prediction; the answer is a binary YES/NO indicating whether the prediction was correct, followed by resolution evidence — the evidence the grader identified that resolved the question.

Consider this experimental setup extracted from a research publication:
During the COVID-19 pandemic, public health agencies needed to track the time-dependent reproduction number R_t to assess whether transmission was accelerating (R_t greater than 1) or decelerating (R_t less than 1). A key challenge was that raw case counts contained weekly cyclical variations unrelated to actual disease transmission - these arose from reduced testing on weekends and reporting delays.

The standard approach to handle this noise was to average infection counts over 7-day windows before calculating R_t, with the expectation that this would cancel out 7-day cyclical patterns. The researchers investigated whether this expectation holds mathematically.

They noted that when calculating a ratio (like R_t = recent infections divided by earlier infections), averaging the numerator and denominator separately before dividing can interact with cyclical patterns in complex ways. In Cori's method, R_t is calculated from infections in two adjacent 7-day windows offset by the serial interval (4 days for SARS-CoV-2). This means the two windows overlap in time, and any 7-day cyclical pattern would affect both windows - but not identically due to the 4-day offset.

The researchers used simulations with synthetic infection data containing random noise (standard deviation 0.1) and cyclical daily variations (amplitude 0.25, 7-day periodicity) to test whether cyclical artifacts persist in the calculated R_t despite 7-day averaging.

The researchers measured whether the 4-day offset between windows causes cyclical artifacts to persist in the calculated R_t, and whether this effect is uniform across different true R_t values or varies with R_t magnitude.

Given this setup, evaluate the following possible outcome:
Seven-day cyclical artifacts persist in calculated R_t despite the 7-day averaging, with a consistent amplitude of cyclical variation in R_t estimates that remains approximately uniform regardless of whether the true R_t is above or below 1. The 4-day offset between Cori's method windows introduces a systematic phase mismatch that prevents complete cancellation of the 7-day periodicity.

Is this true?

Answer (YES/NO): NO